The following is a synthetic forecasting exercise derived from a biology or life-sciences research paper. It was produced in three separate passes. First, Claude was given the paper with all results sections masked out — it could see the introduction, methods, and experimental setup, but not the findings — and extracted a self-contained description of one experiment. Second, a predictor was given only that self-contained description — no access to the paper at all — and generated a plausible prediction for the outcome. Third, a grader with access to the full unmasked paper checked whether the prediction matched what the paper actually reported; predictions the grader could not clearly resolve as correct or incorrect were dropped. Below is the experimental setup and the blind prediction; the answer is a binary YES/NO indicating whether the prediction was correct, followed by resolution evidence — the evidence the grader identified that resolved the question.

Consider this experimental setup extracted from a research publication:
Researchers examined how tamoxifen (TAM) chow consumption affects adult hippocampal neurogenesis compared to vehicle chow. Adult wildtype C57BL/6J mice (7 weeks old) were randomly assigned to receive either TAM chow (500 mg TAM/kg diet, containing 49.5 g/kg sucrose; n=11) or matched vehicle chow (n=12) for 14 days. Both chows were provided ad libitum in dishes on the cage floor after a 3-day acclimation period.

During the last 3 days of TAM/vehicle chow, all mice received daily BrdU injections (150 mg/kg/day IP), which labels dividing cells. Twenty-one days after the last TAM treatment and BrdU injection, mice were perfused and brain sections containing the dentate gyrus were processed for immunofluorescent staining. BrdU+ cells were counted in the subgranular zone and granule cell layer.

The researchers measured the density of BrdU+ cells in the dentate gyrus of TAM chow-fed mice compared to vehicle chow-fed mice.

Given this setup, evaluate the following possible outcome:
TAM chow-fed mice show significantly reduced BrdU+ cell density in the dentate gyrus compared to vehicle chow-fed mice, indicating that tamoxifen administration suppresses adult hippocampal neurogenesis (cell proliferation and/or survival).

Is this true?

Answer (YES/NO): NO